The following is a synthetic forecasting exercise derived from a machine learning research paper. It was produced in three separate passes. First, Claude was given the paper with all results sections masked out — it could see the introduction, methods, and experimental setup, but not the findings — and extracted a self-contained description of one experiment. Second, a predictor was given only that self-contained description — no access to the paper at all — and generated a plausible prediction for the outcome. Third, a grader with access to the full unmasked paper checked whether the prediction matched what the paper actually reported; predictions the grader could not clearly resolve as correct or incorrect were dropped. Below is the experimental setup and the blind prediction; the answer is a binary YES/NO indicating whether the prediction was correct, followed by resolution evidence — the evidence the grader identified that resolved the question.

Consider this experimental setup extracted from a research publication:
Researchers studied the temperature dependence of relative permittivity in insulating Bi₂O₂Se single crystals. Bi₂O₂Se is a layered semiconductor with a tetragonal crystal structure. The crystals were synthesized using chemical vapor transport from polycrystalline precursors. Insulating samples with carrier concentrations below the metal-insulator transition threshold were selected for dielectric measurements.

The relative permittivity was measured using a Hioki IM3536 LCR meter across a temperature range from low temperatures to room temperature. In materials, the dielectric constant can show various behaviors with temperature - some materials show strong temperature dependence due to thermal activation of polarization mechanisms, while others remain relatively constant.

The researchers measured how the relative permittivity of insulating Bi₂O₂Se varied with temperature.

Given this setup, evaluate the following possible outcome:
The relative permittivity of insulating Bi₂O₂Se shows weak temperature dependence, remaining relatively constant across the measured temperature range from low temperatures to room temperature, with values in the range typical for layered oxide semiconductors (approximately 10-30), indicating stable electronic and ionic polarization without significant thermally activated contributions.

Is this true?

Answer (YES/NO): NO